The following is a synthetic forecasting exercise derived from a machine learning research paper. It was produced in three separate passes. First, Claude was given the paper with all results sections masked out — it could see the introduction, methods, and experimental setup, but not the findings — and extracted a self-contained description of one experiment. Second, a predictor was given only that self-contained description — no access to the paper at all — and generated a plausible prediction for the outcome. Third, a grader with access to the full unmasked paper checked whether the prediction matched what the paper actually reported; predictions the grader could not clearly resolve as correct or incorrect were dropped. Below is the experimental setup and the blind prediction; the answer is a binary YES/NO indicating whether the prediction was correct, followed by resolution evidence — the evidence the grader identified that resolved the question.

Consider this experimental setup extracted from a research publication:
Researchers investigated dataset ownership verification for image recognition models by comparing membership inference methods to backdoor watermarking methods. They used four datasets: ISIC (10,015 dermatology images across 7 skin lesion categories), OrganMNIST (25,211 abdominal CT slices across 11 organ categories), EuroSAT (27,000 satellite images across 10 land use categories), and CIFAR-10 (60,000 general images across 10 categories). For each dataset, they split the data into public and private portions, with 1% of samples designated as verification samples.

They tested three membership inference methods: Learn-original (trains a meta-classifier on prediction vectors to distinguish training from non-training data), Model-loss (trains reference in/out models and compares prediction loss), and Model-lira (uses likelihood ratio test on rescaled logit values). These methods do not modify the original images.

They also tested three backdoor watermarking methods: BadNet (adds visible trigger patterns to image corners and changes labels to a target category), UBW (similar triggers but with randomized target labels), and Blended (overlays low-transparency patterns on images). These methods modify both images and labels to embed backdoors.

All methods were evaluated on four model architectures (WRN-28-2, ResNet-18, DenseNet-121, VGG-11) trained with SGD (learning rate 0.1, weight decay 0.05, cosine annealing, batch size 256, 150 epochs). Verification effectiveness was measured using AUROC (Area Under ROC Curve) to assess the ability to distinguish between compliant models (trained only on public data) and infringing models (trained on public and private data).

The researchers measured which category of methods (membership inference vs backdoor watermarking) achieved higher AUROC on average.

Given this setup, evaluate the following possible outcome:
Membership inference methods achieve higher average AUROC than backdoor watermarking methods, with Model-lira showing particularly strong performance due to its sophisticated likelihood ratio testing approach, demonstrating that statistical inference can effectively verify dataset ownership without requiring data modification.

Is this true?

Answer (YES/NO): NO